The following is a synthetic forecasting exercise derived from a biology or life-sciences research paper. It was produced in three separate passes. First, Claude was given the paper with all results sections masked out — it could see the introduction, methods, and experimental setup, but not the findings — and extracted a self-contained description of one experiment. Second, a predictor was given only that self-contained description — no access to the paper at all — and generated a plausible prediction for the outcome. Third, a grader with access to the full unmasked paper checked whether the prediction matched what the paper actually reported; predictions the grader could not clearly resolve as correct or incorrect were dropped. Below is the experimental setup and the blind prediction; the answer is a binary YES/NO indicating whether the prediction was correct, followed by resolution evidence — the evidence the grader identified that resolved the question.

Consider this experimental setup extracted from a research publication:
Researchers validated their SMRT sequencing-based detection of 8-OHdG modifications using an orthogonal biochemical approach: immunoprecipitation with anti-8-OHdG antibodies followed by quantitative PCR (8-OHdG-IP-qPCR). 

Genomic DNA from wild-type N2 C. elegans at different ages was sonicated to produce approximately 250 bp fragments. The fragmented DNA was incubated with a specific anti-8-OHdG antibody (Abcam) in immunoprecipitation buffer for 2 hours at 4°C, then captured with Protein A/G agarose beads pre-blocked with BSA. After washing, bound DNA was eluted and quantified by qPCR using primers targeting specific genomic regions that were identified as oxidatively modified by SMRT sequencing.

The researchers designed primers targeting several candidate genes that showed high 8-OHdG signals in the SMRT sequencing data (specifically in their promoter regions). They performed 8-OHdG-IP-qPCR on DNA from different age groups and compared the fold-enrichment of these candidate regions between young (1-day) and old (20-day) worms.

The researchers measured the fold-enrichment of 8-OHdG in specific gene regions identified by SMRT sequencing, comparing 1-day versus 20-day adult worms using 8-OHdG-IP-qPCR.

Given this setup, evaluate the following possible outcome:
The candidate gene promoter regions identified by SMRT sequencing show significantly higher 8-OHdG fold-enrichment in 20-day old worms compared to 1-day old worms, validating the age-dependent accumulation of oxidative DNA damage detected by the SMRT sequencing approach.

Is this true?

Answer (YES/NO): YES